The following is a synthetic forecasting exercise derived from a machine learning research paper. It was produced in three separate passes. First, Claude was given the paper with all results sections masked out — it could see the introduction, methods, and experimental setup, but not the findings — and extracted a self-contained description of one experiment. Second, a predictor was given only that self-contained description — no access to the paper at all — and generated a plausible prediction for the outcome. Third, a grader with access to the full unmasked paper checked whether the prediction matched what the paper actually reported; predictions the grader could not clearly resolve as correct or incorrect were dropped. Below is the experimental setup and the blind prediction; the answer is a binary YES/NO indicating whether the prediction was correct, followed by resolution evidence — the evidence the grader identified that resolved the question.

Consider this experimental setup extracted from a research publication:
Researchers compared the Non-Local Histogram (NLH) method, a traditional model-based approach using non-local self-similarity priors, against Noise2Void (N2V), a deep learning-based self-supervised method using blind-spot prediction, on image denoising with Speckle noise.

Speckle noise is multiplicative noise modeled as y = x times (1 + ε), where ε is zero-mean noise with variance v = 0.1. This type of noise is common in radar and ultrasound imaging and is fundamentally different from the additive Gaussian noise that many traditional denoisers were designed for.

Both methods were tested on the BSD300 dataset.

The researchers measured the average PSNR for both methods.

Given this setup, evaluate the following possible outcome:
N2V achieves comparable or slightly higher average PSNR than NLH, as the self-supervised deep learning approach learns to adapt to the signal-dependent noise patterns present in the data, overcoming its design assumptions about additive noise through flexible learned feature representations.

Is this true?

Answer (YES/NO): NO